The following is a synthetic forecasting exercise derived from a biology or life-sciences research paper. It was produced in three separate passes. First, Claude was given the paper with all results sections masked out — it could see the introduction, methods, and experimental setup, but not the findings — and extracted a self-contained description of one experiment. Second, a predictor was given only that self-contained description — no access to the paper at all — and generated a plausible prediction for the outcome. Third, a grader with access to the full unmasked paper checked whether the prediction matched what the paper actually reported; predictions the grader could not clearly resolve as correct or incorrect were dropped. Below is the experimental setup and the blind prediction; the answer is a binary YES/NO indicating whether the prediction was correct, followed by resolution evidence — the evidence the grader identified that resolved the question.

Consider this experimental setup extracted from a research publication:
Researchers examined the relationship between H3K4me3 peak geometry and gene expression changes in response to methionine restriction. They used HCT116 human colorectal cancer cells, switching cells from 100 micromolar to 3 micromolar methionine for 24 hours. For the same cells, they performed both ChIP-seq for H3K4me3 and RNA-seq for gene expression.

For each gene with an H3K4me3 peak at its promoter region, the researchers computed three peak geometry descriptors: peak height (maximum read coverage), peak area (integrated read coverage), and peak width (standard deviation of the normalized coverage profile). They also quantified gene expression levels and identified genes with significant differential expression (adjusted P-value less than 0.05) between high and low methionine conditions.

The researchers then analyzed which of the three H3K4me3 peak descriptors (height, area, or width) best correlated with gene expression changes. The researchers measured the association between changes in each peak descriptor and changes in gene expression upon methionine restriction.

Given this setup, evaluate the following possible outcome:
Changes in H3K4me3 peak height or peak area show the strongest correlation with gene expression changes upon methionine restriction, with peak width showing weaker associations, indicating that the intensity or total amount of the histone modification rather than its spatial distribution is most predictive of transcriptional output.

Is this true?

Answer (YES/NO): NO